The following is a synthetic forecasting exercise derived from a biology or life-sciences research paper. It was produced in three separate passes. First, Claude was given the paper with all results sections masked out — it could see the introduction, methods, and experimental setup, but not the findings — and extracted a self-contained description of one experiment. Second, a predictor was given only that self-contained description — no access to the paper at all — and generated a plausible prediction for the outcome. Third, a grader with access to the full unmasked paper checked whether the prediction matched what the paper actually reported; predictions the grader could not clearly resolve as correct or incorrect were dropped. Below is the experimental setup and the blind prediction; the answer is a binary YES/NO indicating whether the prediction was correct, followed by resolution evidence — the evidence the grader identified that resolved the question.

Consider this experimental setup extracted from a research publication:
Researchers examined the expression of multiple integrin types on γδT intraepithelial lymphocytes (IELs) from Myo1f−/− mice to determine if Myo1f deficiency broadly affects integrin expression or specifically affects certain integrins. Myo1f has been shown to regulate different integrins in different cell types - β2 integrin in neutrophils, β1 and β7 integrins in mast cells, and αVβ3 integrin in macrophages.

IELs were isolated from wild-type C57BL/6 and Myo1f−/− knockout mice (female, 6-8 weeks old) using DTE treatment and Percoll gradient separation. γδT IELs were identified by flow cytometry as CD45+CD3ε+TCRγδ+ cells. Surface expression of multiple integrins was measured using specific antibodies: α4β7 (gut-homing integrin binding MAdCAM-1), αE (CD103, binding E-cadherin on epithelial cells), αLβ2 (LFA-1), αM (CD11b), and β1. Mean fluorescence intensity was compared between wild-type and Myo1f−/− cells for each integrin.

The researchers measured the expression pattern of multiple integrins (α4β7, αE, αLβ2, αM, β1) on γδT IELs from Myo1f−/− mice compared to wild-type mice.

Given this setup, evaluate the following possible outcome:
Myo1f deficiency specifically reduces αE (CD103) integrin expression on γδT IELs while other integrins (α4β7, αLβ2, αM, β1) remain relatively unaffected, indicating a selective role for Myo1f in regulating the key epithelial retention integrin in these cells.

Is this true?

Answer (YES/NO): NO